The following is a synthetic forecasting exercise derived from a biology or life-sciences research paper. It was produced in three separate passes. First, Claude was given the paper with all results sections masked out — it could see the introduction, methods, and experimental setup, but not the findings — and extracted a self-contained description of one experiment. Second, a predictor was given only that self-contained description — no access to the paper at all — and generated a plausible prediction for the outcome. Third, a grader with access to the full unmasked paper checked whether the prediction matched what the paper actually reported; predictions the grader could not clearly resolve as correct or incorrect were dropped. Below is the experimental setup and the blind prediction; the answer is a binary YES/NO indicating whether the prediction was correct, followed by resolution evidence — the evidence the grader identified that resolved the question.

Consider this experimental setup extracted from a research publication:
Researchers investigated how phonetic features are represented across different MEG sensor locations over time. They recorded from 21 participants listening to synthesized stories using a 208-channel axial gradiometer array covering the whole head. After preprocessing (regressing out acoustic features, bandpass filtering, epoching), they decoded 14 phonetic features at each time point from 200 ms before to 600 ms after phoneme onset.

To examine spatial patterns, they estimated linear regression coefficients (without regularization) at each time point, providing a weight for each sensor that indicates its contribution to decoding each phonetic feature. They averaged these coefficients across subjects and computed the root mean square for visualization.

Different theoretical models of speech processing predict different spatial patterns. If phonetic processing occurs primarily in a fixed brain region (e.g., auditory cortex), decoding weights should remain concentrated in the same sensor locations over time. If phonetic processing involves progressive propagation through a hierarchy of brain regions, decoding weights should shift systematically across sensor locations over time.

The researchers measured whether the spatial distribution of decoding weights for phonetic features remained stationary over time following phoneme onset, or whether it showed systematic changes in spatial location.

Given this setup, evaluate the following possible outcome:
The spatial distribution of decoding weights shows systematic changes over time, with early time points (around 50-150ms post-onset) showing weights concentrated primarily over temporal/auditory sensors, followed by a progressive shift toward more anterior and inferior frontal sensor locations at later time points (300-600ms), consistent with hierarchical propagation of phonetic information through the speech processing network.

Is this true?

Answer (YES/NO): NO